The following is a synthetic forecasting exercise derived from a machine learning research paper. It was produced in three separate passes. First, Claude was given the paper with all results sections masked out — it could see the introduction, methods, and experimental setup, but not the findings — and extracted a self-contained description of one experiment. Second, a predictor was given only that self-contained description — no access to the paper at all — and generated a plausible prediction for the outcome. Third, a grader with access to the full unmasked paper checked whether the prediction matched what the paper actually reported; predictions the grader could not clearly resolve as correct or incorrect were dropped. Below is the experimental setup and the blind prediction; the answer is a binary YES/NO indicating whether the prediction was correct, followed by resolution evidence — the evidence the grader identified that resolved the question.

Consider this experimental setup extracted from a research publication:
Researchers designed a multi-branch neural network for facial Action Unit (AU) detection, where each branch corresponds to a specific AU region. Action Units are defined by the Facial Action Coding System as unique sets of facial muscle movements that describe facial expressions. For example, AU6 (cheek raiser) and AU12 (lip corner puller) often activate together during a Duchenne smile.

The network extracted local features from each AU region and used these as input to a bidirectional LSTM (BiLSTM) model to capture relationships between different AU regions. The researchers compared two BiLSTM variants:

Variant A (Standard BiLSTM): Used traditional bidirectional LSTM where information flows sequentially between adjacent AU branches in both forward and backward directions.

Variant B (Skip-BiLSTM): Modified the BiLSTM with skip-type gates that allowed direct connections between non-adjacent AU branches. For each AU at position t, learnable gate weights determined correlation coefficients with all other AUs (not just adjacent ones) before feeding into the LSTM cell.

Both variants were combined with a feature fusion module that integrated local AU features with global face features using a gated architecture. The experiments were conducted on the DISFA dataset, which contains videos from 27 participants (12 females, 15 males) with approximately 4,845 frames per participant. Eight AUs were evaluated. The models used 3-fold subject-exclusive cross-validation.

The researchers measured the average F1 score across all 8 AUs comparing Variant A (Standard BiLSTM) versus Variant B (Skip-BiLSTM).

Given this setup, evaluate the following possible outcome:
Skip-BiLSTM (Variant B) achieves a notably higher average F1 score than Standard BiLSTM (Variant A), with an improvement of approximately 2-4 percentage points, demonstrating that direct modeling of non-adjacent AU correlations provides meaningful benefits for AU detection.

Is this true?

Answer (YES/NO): YES